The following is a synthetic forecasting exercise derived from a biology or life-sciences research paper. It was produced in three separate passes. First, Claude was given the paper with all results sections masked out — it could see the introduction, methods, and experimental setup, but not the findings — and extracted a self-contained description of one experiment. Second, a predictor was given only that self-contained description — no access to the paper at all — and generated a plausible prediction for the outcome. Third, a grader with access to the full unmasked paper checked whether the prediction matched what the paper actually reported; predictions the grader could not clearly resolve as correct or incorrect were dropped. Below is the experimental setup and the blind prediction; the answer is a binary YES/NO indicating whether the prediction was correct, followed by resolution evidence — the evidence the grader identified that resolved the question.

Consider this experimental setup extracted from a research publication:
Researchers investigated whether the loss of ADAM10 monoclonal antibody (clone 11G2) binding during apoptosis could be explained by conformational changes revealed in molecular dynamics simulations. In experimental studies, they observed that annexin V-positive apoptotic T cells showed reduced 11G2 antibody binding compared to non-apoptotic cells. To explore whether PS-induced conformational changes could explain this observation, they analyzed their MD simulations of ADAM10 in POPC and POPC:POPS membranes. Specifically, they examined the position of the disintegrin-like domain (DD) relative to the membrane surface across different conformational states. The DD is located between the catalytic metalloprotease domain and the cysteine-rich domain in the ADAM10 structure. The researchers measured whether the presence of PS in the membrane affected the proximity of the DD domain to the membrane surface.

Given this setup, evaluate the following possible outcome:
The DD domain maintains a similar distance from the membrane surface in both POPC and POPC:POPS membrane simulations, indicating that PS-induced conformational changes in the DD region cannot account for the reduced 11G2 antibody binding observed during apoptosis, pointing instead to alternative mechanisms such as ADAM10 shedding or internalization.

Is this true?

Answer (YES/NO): NO